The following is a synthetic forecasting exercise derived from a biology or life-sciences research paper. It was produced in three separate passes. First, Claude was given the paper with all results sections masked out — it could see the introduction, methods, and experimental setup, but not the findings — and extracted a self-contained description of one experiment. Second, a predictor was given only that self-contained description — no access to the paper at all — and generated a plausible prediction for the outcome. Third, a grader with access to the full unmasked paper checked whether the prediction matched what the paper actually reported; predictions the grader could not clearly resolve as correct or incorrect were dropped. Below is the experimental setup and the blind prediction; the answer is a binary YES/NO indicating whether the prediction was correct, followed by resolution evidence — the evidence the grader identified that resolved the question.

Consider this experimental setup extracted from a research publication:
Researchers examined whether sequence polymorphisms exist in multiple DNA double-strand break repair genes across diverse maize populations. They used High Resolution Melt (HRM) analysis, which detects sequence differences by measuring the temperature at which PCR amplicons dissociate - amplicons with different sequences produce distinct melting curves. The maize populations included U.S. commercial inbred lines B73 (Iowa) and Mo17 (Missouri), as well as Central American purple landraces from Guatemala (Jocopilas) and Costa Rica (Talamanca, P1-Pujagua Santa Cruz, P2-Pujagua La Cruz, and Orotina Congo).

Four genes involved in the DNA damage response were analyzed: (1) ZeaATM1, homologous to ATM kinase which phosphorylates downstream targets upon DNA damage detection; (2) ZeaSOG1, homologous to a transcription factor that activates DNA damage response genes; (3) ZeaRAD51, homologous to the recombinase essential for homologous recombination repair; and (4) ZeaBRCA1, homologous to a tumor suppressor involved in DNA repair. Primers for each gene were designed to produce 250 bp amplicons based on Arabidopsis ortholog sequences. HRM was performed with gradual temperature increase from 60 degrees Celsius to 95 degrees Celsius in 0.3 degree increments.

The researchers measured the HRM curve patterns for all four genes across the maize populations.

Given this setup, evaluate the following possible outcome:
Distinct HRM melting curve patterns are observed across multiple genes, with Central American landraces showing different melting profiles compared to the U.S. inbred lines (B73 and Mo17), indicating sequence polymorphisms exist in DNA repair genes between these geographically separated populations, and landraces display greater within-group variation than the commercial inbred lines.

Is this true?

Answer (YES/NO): NO